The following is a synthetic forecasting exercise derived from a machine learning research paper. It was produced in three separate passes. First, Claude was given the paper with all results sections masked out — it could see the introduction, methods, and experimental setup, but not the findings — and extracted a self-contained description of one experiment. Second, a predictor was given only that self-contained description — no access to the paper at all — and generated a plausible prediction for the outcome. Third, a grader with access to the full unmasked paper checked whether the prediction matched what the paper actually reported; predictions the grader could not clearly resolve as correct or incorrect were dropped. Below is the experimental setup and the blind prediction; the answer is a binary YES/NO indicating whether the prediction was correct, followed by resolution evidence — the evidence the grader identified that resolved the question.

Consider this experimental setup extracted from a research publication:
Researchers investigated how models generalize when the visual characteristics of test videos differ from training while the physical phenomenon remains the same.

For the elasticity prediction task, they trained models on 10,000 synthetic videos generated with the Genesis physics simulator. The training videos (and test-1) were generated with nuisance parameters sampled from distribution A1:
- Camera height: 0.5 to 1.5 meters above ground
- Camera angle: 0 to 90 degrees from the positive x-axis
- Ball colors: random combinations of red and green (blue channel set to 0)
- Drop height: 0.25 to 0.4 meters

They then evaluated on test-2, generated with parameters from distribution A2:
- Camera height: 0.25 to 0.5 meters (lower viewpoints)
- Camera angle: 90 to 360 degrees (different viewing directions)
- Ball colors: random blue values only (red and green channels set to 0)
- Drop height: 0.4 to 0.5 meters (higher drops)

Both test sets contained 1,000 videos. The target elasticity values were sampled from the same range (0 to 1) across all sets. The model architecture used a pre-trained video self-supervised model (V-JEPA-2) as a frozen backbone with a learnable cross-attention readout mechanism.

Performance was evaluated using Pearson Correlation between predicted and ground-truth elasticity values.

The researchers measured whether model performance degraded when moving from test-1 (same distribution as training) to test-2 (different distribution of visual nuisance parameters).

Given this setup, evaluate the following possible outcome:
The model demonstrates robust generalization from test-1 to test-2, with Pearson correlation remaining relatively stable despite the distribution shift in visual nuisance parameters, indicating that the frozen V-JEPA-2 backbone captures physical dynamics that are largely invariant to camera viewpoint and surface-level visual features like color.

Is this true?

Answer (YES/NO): YES